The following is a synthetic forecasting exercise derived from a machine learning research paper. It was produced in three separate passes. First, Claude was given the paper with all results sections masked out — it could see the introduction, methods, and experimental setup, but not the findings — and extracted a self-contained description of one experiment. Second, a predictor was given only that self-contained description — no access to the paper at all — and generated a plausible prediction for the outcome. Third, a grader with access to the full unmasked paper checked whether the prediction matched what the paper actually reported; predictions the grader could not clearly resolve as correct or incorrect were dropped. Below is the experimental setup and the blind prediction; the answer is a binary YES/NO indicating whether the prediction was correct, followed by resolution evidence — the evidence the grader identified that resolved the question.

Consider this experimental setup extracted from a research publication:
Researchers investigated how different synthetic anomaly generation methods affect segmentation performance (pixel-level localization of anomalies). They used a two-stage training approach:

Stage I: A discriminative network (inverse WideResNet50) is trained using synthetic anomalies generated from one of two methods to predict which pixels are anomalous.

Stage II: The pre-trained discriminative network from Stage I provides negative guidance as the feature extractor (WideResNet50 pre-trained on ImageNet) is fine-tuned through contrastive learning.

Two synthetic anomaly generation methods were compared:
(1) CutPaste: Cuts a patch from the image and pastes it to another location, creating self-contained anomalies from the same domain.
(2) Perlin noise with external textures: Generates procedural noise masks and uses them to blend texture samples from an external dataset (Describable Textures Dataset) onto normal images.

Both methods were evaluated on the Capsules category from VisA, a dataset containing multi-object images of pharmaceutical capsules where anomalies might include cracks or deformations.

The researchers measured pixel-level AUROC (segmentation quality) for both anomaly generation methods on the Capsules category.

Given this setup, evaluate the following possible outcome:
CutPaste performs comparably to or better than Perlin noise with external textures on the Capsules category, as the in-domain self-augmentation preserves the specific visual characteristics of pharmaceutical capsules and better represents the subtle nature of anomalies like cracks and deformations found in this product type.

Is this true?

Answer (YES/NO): YES